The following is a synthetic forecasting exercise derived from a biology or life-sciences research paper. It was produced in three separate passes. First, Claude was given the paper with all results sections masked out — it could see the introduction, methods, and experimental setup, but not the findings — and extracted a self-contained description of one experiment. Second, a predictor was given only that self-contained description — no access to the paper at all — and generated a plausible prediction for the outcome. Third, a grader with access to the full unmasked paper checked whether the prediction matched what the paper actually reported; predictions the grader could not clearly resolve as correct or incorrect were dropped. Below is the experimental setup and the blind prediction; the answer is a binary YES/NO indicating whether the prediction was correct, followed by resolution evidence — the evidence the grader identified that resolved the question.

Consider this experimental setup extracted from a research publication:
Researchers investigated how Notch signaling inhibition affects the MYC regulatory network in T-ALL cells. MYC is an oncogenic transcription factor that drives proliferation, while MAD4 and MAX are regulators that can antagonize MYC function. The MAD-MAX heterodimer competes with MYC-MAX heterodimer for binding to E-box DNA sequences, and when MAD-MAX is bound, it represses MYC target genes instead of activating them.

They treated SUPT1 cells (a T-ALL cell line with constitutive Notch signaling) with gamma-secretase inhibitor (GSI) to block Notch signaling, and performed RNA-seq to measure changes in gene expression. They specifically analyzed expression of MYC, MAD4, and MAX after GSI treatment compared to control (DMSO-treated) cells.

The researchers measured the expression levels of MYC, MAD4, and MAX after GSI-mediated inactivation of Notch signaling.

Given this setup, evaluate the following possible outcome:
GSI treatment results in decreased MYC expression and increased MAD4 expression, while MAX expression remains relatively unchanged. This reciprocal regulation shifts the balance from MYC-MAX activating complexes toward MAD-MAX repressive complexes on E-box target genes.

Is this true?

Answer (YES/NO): NO